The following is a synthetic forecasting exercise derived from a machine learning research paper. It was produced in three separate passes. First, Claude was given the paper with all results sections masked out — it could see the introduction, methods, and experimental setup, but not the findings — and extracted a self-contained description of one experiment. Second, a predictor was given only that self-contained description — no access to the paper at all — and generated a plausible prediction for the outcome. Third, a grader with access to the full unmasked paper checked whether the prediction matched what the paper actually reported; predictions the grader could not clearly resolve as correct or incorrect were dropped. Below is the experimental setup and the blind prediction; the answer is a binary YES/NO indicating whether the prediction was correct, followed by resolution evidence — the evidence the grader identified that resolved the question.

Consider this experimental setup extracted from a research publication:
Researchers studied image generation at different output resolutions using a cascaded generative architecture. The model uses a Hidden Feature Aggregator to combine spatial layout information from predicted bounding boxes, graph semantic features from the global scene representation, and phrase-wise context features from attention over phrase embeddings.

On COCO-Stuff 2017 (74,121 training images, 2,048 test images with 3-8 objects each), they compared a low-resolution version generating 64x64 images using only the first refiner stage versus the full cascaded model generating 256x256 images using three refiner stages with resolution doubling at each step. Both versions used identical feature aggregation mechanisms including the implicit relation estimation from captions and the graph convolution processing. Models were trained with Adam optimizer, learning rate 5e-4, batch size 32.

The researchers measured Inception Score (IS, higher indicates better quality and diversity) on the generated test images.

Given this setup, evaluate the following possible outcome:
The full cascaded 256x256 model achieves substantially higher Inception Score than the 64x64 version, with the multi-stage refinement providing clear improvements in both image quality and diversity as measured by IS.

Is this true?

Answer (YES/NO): YES